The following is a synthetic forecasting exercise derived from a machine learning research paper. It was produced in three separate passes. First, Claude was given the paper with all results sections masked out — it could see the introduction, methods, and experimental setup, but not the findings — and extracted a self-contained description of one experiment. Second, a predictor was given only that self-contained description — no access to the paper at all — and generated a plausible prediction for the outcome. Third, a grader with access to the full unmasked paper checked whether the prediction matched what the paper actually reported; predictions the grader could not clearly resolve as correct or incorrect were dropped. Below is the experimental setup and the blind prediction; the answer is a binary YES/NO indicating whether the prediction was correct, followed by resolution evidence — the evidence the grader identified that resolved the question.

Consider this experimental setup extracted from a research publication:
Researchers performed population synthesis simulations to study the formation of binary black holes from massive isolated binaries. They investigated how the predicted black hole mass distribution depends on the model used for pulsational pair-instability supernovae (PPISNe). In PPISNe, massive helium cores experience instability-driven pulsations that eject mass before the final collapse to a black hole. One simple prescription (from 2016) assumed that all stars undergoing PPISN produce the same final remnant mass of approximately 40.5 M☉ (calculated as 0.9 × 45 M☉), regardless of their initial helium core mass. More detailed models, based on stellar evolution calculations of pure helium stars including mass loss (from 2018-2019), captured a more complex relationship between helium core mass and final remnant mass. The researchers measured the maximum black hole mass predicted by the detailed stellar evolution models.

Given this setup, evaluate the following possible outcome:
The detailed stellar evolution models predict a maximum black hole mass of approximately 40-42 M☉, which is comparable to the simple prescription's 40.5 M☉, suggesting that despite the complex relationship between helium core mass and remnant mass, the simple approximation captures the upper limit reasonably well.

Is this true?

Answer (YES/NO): NO